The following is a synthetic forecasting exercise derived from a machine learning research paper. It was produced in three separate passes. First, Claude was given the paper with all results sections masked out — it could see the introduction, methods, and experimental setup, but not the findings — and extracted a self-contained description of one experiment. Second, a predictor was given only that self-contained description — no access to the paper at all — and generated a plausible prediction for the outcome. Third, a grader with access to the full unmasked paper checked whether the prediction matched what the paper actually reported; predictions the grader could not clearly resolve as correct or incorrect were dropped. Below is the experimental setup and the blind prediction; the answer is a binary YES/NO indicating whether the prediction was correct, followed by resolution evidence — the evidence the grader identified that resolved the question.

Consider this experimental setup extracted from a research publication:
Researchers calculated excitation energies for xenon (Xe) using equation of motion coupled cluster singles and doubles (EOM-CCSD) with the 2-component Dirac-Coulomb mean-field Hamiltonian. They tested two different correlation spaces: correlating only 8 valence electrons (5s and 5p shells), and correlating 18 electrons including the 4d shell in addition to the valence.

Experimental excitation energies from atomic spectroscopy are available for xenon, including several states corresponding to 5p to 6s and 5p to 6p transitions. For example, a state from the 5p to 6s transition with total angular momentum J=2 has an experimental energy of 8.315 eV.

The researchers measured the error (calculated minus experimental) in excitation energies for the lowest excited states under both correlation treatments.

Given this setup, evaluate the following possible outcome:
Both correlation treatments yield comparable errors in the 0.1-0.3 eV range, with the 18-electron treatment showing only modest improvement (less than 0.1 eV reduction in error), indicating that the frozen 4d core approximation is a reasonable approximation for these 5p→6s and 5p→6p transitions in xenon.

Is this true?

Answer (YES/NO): YES